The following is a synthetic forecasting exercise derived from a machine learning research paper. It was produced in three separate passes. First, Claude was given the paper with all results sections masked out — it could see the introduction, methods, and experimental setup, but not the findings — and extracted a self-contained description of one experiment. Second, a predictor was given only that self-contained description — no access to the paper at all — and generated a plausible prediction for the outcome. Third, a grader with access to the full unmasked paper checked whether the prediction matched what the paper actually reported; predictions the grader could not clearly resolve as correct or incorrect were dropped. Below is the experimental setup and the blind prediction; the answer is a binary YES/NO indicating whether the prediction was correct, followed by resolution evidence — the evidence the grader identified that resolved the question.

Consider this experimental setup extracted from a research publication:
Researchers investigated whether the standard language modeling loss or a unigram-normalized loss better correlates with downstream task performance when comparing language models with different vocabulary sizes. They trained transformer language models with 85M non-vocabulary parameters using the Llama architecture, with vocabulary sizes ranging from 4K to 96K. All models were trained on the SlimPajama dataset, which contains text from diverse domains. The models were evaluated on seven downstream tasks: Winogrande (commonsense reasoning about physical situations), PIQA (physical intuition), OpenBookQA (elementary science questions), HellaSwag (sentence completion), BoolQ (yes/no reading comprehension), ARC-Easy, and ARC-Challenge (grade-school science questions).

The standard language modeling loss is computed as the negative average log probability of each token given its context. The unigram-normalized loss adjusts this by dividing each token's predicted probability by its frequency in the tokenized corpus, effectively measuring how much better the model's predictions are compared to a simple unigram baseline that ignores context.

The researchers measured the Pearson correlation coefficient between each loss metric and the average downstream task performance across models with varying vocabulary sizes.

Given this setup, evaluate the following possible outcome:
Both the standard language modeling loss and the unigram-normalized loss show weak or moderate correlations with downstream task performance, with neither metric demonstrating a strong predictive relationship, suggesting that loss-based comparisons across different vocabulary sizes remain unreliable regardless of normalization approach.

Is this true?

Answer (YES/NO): NO